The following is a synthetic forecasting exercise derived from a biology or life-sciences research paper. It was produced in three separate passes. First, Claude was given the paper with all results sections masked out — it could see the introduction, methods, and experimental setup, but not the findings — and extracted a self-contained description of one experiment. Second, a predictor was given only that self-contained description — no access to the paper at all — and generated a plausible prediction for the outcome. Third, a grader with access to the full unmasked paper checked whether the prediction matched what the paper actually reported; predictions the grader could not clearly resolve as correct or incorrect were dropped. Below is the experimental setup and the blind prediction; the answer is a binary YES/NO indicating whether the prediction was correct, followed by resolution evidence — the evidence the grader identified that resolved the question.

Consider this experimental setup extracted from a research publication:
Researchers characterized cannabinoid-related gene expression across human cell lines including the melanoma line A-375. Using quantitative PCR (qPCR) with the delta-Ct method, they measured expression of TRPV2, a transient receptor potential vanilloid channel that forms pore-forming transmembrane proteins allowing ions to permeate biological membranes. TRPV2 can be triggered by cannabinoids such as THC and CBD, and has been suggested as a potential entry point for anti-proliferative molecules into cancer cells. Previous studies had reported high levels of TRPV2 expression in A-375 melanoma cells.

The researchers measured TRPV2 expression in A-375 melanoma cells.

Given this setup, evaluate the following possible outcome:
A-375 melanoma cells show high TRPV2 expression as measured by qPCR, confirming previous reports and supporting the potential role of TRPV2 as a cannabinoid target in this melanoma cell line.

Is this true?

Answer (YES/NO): NO